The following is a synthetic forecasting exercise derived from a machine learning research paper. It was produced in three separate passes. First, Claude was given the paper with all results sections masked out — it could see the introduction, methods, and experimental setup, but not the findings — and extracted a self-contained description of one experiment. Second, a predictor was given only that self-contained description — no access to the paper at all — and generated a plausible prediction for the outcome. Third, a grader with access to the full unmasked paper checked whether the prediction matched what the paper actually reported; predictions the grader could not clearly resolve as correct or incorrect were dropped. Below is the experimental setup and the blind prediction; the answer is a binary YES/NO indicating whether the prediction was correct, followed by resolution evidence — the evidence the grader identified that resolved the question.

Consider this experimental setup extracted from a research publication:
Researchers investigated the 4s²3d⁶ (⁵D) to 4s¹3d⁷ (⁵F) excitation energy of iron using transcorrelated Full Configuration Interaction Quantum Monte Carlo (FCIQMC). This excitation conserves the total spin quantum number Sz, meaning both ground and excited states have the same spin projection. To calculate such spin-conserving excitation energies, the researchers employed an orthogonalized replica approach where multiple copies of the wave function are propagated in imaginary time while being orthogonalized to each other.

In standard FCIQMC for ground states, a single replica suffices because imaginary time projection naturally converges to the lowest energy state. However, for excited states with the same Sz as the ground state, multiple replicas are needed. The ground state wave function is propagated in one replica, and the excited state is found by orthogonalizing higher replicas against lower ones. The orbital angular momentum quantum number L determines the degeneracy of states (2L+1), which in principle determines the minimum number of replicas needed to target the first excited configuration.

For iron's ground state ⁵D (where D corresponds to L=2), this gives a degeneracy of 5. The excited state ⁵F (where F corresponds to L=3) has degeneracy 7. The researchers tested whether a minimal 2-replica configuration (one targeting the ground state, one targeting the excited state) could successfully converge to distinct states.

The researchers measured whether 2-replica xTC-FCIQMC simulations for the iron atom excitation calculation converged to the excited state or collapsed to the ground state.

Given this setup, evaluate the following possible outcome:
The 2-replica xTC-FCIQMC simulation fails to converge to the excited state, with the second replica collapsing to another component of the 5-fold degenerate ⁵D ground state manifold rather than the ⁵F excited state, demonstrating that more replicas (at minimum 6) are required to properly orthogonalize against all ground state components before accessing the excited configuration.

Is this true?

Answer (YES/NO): YES